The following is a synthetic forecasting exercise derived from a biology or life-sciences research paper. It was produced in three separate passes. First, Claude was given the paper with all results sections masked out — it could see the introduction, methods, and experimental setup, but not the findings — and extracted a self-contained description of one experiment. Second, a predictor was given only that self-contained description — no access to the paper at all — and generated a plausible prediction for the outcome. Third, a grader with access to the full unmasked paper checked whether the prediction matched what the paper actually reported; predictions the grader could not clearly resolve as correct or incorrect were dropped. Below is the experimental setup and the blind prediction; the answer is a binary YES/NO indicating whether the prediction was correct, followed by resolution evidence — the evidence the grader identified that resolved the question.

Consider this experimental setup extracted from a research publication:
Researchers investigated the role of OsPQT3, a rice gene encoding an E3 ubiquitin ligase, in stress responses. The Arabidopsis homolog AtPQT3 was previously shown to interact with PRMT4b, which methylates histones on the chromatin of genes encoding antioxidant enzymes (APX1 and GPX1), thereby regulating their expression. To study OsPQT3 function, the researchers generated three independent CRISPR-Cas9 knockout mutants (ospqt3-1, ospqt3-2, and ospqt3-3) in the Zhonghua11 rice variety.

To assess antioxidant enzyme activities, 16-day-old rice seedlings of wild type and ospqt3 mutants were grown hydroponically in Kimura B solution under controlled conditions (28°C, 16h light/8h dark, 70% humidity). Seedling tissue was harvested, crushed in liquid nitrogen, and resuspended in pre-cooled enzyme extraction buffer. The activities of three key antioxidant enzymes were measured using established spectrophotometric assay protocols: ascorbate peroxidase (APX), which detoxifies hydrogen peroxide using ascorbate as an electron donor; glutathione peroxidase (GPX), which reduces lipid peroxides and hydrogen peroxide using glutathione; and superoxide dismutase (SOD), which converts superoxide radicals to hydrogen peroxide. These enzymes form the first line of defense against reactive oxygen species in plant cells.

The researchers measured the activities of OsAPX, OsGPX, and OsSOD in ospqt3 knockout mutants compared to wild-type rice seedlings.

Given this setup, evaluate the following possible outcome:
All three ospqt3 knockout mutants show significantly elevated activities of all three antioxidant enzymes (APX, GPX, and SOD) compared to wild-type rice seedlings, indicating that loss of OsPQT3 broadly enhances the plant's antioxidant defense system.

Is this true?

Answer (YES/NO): YES